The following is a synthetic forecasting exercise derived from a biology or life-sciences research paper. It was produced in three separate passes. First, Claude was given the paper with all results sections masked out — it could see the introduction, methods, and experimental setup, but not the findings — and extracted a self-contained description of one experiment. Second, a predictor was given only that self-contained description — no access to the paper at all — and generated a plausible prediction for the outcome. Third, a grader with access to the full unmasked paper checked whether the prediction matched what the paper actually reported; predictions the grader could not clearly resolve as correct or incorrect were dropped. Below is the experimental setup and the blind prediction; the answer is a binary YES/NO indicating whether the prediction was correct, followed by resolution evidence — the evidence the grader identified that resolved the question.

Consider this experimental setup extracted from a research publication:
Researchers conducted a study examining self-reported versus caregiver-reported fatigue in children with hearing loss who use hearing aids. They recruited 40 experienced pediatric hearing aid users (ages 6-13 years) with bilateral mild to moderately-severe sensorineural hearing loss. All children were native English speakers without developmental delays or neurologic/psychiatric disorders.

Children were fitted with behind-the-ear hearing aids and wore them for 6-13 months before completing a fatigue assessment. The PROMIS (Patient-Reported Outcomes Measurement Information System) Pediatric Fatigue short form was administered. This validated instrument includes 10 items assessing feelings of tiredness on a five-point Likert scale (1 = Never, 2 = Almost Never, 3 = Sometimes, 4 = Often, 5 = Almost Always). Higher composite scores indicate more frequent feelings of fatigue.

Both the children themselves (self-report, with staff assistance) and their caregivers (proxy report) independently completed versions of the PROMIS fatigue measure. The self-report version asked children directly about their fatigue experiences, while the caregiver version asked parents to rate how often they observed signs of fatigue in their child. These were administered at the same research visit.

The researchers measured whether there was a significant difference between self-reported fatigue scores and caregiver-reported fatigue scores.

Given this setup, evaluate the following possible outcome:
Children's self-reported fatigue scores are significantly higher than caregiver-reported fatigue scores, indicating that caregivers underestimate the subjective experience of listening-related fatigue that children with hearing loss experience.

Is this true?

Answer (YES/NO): NO